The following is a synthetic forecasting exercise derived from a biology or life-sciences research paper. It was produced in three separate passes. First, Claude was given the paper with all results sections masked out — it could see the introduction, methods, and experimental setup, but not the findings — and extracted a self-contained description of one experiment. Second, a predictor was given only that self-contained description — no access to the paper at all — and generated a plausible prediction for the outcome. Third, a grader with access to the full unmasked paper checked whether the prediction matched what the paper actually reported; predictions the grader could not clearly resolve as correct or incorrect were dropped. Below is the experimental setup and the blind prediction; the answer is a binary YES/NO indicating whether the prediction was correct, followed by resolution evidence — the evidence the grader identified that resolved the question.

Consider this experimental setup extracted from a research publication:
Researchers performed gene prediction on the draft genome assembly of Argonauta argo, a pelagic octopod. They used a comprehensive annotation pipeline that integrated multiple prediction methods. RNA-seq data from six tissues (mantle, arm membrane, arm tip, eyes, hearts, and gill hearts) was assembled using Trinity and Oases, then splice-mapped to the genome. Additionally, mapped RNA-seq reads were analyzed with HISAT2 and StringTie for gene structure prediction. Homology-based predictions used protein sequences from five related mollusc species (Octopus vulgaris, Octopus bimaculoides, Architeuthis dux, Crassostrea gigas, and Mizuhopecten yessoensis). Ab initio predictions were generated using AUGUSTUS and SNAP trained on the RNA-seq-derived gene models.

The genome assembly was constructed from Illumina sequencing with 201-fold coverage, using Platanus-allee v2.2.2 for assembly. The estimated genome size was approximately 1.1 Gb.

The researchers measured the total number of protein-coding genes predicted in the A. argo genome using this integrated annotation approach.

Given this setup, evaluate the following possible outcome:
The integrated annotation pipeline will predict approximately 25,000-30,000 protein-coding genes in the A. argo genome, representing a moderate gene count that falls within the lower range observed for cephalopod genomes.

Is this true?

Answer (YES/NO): YES